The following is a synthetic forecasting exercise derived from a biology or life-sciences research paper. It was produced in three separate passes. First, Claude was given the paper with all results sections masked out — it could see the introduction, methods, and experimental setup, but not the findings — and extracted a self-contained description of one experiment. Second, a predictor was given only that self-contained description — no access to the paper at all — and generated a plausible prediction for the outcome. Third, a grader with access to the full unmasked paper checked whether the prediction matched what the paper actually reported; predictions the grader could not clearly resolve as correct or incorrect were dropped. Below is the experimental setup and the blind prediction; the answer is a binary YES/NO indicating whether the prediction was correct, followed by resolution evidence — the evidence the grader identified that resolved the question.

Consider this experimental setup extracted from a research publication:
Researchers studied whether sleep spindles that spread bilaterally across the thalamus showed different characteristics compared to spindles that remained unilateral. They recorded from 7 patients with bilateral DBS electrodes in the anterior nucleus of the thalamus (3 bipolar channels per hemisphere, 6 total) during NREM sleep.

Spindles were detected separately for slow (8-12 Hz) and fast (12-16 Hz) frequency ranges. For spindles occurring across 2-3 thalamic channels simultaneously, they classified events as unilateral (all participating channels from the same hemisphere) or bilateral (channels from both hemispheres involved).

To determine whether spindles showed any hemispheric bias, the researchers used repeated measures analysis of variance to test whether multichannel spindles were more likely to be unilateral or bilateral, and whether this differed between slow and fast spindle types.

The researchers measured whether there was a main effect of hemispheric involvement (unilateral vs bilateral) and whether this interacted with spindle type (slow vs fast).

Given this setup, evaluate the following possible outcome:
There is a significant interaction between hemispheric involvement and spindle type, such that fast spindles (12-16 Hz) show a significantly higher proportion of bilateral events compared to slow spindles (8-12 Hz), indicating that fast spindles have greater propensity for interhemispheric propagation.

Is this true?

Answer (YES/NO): NO